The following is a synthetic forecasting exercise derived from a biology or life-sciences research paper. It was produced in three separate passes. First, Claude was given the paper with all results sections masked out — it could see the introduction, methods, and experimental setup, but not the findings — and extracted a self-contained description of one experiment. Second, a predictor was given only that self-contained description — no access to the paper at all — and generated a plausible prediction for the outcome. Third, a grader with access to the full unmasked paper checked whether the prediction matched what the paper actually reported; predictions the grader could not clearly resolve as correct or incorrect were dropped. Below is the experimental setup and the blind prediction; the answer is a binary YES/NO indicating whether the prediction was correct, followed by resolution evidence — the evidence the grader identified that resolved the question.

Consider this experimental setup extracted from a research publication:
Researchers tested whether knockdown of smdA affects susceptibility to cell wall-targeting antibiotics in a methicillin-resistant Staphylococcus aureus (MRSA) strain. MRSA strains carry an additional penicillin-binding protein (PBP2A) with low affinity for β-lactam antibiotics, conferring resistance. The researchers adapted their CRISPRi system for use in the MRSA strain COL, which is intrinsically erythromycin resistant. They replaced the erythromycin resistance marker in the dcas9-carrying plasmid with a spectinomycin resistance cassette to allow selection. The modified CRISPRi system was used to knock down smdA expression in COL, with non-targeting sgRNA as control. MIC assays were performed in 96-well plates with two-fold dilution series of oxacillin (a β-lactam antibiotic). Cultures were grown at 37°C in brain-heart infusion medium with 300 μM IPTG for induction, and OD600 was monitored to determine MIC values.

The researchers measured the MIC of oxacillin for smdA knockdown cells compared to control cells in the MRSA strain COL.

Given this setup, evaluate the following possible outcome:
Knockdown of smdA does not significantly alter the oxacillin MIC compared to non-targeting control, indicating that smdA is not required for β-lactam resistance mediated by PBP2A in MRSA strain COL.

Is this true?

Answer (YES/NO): NO